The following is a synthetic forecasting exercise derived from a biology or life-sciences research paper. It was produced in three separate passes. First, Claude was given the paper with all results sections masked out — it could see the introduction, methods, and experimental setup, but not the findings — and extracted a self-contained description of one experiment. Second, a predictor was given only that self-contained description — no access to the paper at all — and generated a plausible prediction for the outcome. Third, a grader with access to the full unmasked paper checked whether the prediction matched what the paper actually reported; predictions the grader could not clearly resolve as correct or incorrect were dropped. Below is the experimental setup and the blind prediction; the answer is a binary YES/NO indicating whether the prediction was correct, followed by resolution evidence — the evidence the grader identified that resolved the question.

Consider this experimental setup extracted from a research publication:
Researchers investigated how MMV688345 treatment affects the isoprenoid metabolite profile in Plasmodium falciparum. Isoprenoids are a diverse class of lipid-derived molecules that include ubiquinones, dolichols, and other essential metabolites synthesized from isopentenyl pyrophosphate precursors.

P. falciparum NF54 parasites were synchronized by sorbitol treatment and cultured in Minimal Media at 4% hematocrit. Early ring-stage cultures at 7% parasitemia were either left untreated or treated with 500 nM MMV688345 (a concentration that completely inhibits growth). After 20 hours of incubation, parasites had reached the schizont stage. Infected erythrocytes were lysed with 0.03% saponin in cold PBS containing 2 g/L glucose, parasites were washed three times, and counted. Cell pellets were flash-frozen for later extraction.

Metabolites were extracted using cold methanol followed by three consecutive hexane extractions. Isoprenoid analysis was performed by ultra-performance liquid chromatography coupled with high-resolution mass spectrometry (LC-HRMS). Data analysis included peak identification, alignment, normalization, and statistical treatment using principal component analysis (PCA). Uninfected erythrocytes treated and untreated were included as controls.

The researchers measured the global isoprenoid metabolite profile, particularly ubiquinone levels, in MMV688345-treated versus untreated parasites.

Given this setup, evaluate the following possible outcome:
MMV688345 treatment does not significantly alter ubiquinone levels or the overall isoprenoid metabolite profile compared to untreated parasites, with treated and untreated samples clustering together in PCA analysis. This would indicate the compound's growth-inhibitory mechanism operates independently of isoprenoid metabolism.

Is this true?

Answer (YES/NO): YES